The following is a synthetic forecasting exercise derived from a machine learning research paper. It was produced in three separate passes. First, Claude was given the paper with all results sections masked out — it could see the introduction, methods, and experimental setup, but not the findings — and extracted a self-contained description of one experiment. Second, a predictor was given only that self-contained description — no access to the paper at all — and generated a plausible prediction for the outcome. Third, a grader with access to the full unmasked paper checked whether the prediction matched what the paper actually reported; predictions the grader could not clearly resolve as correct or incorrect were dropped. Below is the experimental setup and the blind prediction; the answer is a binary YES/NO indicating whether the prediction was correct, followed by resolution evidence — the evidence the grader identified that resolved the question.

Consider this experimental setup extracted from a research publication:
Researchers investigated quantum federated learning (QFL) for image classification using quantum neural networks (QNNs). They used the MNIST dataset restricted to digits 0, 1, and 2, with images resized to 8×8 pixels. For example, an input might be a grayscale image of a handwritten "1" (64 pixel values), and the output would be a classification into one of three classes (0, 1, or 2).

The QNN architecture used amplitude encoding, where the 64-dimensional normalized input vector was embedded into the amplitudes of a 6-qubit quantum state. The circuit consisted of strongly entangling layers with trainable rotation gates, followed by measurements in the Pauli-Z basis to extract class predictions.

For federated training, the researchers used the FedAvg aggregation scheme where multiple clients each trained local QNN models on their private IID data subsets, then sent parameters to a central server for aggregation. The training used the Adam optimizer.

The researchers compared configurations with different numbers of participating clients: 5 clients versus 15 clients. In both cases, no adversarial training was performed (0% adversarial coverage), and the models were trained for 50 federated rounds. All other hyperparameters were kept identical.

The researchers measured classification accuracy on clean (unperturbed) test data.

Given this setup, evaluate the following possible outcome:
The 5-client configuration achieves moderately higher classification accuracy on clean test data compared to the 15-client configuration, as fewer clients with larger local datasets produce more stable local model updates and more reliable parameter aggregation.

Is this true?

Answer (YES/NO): YES